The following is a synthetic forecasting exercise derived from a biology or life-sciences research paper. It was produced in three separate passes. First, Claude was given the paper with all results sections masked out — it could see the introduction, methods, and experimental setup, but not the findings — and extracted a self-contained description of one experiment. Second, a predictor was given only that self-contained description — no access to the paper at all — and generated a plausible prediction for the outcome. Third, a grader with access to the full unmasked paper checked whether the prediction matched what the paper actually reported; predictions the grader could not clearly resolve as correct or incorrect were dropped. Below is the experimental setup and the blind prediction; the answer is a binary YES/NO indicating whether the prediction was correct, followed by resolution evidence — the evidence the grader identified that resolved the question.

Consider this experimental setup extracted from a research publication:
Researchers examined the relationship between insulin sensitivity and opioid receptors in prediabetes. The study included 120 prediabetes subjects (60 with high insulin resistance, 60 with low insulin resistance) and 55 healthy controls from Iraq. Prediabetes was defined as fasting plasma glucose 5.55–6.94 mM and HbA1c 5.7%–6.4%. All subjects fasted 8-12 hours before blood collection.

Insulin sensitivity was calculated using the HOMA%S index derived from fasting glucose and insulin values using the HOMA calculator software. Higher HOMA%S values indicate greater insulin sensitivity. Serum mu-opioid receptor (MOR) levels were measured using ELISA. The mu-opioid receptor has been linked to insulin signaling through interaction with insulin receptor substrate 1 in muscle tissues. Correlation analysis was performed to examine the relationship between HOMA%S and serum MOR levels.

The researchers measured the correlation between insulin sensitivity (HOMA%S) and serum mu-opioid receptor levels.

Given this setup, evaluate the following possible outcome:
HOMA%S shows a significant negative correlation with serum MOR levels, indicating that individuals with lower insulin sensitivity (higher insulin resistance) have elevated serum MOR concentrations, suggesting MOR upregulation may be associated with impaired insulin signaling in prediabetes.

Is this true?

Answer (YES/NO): NO